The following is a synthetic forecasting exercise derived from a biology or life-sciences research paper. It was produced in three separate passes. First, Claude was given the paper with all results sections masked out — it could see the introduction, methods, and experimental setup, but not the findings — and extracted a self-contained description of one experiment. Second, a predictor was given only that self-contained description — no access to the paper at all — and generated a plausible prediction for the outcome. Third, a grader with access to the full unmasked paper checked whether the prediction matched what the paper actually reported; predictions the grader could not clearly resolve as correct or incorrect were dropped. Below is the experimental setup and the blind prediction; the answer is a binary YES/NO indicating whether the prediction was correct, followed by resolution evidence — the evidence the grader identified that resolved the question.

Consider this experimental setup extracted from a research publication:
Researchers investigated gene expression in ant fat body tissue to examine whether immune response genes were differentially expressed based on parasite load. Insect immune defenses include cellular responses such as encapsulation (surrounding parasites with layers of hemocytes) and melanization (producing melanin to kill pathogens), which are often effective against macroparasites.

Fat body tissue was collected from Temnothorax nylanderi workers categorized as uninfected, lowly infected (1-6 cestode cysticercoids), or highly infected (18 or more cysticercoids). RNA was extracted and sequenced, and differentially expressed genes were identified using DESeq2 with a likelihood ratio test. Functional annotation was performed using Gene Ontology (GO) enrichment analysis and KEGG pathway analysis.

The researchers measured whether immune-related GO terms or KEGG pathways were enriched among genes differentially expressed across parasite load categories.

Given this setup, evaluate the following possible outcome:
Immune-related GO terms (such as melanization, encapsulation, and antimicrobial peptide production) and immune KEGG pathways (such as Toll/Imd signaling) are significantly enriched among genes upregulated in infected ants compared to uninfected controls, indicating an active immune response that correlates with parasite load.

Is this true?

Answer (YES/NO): NO